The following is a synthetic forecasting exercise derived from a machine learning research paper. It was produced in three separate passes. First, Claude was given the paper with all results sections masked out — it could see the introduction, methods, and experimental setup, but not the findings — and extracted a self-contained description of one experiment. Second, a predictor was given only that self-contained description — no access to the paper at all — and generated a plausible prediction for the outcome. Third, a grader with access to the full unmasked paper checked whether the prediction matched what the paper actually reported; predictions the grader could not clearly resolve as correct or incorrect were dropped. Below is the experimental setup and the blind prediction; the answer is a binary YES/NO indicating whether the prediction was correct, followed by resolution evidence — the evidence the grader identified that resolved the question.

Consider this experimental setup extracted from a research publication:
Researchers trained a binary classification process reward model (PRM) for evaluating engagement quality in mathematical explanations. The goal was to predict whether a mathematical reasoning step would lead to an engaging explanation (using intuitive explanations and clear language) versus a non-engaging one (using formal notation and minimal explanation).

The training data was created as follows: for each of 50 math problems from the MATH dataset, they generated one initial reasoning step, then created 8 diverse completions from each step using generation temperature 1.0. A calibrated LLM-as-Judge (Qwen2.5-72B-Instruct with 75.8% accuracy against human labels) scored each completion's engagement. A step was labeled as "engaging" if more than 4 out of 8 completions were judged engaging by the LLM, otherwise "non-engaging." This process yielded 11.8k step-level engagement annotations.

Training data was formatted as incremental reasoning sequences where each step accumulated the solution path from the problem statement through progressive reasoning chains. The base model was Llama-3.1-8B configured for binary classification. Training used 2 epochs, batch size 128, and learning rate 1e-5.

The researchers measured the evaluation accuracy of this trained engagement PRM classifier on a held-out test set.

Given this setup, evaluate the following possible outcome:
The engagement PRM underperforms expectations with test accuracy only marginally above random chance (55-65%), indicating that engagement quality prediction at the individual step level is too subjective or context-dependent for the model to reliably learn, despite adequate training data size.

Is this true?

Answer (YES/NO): NO